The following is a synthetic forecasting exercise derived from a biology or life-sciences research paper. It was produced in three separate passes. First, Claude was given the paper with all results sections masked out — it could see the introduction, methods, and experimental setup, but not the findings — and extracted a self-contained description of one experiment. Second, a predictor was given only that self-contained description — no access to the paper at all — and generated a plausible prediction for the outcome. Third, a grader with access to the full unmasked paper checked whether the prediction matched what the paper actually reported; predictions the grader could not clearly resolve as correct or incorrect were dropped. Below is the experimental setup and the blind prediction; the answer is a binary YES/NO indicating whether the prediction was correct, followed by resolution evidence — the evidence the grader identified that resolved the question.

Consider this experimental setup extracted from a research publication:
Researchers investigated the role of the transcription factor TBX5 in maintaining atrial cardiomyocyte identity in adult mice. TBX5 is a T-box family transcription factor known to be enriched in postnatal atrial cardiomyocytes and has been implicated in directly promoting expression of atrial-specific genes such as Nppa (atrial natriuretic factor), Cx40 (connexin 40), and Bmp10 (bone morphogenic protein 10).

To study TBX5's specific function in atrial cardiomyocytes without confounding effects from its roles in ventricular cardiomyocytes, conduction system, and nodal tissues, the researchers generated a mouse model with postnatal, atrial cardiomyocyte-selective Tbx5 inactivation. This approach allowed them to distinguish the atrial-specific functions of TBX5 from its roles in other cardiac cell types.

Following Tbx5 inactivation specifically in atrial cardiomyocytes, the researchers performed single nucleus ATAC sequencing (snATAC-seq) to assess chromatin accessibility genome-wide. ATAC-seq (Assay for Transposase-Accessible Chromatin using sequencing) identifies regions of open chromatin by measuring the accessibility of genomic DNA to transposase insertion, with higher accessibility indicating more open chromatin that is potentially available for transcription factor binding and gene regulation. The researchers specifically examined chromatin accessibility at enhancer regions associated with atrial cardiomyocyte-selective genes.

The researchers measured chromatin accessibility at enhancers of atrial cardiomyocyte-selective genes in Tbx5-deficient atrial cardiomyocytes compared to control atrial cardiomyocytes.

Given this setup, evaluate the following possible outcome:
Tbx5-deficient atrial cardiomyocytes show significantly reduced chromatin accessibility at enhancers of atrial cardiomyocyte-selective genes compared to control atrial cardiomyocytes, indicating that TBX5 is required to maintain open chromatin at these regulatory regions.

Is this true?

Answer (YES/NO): YES